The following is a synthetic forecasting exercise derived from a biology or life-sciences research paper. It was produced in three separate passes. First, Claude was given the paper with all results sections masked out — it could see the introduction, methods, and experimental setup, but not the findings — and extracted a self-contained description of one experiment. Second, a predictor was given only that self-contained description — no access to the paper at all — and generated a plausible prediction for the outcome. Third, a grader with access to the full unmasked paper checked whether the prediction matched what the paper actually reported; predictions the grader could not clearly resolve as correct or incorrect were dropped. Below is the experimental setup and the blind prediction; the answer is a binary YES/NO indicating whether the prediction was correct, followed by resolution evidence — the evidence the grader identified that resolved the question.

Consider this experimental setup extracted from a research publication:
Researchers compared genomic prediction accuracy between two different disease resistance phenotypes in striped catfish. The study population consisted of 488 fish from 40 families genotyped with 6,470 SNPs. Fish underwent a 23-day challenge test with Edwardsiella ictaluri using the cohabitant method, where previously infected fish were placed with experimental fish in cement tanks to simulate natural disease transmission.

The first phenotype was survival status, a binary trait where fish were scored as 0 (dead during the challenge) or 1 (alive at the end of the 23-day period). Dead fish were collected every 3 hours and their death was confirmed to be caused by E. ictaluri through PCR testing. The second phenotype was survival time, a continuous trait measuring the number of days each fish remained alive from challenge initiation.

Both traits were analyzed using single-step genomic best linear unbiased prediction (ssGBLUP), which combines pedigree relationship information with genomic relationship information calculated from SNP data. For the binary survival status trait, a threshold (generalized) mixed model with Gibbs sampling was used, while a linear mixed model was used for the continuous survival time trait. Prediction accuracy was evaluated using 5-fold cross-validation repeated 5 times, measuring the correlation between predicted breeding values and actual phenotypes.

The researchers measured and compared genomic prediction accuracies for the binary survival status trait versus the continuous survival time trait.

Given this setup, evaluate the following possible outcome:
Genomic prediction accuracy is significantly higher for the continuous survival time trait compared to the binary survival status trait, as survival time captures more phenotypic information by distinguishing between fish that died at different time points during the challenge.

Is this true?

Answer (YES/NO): NO